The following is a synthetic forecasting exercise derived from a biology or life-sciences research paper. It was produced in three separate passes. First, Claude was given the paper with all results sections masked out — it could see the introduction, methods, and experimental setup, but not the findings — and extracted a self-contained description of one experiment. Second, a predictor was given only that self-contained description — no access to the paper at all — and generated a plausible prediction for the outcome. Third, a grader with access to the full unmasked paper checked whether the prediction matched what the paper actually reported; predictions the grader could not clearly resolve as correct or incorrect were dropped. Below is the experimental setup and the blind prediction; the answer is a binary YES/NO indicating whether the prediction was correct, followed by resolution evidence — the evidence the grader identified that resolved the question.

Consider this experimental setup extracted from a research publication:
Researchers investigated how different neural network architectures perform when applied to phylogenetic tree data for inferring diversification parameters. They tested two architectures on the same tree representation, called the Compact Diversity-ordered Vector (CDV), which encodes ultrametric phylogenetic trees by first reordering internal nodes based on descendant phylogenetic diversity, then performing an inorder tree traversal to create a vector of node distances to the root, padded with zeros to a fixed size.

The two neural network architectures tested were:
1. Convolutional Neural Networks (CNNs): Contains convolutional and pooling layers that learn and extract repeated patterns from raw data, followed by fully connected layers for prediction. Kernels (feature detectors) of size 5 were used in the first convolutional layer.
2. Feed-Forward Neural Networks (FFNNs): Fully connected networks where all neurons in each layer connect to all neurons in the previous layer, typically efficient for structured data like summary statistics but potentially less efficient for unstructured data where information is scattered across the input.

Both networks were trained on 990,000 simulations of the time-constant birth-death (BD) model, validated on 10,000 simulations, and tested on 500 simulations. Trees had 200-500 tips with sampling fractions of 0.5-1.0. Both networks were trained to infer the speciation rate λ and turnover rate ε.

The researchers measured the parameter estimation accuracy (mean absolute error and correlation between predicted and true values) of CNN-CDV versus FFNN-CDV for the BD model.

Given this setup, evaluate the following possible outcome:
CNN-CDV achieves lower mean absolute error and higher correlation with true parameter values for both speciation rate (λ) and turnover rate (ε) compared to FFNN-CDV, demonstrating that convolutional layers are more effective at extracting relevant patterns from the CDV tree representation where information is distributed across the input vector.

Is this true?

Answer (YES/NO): YES